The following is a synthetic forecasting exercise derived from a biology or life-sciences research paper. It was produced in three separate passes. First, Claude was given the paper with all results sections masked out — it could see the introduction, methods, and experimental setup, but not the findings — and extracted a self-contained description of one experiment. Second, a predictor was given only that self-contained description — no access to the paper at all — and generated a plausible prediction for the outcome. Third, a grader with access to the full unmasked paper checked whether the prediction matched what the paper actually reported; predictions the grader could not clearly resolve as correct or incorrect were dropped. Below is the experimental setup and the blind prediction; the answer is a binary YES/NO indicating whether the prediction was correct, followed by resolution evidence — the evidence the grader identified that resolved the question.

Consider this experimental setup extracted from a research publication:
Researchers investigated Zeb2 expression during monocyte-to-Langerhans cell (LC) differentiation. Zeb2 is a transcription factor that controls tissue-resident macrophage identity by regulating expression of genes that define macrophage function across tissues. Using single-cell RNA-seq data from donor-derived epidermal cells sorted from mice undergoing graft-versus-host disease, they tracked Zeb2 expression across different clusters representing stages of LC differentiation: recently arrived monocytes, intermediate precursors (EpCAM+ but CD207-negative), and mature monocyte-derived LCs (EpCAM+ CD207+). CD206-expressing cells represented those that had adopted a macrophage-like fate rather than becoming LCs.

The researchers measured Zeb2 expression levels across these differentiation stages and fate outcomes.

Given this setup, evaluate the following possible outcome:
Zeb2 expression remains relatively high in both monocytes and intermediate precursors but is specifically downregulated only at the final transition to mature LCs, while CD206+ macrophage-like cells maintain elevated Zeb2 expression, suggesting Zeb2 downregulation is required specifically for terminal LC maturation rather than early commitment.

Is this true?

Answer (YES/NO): NO